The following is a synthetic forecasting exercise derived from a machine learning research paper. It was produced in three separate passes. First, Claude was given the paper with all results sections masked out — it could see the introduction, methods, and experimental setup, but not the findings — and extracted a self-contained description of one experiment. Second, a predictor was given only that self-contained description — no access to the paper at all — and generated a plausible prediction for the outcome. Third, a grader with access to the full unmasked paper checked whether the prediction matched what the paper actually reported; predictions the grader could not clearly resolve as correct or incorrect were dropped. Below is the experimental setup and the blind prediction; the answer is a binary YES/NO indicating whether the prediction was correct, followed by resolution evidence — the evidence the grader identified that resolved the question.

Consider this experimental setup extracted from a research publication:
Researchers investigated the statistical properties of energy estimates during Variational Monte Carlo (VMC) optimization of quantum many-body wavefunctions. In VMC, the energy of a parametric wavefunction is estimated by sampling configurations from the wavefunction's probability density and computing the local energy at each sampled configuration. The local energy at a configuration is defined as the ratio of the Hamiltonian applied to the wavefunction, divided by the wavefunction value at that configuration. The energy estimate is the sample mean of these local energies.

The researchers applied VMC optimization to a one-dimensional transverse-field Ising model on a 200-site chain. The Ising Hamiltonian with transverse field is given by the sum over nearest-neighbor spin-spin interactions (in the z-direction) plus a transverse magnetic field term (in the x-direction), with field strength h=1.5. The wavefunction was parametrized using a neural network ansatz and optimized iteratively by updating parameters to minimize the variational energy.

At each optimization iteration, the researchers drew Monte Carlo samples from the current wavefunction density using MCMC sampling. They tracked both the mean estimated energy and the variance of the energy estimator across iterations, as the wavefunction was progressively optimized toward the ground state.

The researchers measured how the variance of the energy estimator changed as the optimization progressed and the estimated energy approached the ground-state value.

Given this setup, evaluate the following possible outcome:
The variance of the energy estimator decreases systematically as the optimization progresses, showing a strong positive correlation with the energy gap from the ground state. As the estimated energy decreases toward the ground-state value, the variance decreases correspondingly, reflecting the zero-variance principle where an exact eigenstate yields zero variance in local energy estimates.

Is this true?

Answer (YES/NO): YES